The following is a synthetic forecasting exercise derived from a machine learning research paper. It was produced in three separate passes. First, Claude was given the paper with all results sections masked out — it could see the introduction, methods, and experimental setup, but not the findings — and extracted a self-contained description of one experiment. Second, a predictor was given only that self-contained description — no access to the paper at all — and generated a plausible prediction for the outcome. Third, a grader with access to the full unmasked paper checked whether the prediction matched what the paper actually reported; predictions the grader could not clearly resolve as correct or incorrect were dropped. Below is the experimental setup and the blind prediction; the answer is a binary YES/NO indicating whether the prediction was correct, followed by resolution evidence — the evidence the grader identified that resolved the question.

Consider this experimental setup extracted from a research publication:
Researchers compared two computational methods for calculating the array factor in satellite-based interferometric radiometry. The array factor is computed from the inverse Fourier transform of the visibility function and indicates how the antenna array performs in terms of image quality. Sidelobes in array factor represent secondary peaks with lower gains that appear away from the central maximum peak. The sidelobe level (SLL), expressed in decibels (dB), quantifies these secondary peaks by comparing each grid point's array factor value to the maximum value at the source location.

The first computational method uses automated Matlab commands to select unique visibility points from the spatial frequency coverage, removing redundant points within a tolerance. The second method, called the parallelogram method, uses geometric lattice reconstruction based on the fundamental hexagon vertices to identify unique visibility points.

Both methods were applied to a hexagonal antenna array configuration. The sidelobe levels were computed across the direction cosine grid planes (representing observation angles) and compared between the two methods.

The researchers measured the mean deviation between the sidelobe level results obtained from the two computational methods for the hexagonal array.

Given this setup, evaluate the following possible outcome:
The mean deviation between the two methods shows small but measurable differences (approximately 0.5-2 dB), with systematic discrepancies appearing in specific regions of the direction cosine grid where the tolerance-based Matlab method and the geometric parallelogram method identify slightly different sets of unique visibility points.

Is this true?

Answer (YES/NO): NO